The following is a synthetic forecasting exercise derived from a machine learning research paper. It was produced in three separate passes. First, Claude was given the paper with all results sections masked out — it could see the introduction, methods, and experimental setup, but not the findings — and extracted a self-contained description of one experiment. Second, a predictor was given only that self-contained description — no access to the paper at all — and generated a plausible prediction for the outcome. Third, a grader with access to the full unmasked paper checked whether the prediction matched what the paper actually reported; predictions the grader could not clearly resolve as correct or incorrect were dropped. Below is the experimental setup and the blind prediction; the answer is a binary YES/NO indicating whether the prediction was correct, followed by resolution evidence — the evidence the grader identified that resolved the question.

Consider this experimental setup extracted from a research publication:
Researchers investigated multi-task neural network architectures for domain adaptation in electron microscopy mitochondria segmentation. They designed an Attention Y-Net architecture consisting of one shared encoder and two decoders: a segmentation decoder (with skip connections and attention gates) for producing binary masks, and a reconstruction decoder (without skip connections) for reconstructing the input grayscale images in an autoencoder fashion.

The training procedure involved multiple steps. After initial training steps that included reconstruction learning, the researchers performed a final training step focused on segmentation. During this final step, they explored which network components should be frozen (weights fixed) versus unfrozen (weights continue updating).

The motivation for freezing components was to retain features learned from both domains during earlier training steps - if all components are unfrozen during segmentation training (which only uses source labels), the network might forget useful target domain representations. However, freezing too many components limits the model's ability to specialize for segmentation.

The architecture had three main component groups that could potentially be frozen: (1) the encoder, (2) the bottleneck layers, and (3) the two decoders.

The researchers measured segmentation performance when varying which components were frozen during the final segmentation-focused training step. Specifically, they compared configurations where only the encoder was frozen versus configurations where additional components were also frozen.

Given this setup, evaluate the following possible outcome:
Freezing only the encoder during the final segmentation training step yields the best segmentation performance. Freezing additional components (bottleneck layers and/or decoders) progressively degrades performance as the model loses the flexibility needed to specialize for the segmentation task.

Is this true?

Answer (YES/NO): YES